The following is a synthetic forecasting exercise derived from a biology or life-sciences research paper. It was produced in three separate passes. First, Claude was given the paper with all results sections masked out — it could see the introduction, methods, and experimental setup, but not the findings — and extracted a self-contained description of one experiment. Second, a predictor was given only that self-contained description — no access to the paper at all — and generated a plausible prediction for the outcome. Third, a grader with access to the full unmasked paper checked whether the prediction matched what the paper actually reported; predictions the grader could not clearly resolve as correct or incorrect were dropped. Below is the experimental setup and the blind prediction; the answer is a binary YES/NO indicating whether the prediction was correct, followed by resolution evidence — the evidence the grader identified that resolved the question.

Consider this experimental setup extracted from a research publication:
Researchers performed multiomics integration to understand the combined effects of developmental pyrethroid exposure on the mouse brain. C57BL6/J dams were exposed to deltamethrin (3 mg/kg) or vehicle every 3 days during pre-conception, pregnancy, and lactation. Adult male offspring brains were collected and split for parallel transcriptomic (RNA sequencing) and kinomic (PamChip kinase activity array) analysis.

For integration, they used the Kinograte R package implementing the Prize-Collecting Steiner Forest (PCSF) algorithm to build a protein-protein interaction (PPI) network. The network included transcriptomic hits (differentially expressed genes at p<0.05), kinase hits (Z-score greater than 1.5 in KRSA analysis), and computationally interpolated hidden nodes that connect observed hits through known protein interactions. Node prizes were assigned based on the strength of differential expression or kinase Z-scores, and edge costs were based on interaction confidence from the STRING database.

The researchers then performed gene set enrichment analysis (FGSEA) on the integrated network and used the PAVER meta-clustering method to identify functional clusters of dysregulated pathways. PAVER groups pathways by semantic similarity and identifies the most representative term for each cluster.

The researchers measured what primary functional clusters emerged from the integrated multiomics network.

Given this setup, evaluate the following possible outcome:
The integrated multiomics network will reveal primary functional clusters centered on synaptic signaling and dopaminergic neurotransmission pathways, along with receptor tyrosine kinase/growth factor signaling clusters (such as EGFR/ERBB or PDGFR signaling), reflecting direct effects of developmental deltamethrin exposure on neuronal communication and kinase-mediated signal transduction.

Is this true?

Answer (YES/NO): NO